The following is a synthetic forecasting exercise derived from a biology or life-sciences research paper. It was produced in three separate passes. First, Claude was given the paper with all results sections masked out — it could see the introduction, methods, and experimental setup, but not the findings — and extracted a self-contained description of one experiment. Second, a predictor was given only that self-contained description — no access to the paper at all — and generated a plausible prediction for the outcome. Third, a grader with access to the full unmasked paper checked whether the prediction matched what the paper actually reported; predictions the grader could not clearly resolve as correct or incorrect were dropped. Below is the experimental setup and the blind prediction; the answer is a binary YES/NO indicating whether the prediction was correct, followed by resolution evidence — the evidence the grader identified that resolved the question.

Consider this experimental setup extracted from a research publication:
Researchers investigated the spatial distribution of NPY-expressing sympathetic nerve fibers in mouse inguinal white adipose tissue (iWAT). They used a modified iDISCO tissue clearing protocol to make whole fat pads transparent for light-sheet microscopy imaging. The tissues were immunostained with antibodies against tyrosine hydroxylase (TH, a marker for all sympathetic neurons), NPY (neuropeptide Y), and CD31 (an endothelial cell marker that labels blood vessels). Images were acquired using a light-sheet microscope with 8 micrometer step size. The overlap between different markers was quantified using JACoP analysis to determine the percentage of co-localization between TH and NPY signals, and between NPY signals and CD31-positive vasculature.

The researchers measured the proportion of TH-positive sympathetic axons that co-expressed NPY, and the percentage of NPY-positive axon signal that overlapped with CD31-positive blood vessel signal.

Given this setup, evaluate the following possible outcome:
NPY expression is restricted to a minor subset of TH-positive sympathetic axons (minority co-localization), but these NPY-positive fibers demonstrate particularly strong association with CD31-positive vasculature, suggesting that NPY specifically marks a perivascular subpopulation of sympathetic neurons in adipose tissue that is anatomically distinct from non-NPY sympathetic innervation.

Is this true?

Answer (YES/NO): YES